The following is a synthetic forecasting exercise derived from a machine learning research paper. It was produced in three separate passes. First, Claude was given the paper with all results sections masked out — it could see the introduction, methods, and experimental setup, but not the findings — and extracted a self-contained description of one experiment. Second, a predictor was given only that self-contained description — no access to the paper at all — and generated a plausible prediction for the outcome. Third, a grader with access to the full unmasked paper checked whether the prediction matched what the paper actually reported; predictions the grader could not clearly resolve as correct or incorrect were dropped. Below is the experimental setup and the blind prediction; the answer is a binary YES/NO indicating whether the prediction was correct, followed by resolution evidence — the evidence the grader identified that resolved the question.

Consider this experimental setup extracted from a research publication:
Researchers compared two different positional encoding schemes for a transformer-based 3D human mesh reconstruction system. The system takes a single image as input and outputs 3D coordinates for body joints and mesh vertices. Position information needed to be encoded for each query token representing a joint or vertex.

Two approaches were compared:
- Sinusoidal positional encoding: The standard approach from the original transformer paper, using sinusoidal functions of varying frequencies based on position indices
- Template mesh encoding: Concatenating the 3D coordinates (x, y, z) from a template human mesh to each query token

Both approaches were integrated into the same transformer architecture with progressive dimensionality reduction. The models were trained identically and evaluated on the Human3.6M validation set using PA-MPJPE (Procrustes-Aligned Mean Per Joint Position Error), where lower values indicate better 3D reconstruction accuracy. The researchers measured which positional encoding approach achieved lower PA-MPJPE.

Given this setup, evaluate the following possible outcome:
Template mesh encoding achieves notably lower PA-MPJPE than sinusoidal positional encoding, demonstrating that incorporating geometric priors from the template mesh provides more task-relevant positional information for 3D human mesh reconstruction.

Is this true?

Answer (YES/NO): NO